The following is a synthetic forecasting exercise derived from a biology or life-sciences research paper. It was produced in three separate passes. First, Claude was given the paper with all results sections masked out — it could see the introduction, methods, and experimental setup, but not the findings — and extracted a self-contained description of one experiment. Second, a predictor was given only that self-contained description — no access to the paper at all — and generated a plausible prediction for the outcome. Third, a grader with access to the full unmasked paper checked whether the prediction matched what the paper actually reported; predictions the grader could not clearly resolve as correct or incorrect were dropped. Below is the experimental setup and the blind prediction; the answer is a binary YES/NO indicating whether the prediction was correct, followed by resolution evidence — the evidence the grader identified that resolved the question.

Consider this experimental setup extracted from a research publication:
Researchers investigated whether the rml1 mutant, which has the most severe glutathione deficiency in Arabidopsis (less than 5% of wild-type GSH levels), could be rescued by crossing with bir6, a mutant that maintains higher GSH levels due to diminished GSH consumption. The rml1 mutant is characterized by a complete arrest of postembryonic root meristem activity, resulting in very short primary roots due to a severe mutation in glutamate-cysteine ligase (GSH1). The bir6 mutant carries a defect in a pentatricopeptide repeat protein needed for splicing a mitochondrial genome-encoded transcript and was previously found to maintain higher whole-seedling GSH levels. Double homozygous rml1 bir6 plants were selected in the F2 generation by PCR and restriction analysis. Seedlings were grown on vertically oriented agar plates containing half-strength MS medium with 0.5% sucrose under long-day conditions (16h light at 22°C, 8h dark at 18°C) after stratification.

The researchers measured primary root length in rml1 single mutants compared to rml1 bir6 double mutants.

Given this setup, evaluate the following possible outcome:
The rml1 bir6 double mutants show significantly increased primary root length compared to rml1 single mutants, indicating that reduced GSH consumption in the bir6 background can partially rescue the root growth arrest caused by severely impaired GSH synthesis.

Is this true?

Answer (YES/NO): NO